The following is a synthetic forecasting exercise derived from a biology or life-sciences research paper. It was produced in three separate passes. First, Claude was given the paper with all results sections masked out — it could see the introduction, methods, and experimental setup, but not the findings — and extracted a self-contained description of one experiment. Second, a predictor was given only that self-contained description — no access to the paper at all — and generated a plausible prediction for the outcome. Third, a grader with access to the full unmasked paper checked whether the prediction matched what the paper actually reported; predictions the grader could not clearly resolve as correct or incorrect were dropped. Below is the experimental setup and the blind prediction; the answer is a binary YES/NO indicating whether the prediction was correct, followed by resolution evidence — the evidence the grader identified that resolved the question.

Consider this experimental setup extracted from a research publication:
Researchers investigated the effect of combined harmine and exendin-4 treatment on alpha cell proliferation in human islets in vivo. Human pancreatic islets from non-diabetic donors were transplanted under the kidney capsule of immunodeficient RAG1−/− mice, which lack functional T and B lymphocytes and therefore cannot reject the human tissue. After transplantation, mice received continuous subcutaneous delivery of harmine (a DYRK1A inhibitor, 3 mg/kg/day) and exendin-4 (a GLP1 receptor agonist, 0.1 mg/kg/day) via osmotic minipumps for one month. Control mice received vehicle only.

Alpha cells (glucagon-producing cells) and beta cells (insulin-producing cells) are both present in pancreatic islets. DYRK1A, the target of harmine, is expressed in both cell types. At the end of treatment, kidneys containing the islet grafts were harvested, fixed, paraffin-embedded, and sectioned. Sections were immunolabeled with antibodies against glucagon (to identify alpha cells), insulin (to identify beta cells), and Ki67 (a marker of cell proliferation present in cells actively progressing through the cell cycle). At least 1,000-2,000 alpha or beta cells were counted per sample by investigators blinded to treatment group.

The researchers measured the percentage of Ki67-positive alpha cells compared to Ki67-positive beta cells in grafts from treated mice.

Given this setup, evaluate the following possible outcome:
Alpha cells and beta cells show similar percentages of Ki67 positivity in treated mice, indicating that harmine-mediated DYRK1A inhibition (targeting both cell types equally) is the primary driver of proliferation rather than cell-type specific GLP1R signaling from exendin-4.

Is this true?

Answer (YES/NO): NO